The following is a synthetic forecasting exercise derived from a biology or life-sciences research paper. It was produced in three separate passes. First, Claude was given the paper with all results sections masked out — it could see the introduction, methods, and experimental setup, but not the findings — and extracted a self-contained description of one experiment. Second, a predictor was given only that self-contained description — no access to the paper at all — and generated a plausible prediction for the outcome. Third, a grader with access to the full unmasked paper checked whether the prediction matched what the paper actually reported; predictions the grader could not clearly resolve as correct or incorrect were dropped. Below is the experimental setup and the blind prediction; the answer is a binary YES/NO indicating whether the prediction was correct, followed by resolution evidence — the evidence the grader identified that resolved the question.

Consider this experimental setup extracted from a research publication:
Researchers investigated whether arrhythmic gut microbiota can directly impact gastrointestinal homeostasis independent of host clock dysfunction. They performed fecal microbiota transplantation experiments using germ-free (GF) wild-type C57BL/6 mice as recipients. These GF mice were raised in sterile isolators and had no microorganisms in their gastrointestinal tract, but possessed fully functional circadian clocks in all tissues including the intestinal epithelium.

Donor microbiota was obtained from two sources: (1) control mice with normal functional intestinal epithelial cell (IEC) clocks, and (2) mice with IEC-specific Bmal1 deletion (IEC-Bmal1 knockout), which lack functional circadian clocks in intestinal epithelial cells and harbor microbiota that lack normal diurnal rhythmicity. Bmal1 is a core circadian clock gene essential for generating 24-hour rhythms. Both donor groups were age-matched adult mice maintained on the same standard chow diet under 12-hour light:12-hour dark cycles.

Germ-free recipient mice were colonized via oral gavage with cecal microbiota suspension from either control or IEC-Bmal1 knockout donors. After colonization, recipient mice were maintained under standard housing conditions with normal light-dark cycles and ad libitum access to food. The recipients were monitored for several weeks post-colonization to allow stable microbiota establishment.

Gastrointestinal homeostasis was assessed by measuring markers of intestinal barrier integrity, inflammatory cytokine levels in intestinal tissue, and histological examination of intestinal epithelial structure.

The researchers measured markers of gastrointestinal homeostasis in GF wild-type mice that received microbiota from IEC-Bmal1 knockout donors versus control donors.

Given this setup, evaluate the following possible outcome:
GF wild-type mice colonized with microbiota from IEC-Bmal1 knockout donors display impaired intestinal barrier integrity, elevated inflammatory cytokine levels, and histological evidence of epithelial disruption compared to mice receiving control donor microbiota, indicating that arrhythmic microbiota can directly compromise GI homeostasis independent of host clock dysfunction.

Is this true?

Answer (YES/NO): NO